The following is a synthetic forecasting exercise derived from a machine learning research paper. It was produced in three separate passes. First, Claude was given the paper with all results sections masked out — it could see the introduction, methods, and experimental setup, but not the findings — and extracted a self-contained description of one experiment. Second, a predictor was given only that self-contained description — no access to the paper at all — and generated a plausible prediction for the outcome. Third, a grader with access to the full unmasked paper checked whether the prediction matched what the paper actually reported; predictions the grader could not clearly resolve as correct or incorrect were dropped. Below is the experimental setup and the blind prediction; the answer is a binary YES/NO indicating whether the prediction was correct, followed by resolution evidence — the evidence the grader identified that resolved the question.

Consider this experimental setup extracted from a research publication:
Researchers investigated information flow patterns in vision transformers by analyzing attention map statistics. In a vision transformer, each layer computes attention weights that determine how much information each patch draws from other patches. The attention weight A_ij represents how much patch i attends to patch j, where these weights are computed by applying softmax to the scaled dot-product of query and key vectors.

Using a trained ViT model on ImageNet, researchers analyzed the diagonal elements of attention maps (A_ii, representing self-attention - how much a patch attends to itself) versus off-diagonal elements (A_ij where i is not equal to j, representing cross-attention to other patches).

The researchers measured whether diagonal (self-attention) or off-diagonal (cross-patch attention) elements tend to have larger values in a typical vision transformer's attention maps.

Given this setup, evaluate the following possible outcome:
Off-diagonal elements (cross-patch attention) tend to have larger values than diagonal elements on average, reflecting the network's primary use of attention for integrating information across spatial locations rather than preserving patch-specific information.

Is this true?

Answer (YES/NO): NO